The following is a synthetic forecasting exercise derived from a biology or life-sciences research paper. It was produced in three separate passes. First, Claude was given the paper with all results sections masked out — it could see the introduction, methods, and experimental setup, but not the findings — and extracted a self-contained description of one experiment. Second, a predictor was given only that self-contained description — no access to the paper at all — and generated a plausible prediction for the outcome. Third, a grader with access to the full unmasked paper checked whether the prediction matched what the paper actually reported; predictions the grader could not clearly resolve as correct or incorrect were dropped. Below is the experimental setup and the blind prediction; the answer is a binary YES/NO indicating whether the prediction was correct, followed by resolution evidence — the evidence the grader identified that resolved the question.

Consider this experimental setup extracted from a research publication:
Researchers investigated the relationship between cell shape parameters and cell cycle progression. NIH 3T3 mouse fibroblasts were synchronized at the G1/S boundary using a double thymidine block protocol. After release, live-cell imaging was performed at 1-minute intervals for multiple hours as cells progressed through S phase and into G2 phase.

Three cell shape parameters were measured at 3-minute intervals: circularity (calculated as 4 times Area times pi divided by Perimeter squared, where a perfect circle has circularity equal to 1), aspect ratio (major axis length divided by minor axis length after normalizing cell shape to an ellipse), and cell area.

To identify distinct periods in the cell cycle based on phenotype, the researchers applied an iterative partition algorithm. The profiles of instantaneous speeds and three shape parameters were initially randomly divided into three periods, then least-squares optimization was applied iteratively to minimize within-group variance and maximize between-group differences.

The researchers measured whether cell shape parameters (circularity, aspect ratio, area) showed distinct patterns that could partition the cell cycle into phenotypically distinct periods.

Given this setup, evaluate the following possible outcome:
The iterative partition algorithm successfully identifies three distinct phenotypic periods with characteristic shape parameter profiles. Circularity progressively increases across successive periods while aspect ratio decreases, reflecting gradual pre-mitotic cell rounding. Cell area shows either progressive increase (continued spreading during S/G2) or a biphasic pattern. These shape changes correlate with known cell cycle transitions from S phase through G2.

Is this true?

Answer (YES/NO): NO